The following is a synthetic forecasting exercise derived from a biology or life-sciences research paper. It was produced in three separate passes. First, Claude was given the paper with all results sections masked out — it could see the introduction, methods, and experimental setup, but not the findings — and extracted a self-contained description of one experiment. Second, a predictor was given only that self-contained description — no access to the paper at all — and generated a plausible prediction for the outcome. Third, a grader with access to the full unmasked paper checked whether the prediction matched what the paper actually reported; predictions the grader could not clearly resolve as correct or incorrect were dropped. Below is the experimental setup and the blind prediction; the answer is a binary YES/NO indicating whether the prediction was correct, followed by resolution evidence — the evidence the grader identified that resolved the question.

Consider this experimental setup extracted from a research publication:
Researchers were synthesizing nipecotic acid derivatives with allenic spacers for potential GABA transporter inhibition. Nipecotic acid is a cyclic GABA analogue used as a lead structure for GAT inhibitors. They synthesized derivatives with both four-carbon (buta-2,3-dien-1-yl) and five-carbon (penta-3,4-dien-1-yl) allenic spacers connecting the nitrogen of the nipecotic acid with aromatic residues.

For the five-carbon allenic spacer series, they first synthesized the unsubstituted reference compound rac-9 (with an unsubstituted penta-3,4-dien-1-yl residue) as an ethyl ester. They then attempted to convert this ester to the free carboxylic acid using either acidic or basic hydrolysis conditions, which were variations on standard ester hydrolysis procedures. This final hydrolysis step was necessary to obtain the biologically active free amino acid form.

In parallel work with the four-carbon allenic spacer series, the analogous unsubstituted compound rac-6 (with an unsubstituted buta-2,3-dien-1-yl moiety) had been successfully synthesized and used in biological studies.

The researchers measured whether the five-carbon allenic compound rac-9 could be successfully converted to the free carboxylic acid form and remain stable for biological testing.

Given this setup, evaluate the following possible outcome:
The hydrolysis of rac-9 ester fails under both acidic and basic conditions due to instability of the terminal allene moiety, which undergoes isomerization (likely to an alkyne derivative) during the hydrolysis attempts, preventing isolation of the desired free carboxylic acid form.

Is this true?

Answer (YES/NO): NO